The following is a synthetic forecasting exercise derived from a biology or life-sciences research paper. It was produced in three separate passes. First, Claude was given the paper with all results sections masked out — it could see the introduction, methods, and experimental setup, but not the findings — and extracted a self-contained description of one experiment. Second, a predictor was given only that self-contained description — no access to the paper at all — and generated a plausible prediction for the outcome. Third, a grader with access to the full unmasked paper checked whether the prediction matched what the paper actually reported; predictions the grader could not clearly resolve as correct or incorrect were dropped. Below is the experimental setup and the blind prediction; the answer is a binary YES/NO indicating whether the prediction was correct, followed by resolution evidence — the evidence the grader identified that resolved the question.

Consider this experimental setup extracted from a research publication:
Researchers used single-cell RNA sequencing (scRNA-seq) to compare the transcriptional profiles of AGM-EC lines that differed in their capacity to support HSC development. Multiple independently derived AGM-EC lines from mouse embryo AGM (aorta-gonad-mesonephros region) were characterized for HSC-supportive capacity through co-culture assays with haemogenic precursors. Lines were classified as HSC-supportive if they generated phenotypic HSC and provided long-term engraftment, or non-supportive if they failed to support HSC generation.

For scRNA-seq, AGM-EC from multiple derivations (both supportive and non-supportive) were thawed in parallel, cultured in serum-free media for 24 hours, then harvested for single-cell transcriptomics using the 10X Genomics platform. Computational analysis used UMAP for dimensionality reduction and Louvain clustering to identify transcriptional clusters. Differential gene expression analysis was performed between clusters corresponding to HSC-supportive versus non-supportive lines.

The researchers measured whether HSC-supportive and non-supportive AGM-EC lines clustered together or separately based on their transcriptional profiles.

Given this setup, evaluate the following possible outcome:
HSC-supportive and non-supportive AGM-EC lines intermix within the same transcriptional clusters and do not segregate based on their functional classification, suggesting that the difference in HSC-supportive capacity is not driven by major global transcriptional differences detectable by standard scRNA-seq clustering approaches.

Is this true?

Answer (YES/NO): NO